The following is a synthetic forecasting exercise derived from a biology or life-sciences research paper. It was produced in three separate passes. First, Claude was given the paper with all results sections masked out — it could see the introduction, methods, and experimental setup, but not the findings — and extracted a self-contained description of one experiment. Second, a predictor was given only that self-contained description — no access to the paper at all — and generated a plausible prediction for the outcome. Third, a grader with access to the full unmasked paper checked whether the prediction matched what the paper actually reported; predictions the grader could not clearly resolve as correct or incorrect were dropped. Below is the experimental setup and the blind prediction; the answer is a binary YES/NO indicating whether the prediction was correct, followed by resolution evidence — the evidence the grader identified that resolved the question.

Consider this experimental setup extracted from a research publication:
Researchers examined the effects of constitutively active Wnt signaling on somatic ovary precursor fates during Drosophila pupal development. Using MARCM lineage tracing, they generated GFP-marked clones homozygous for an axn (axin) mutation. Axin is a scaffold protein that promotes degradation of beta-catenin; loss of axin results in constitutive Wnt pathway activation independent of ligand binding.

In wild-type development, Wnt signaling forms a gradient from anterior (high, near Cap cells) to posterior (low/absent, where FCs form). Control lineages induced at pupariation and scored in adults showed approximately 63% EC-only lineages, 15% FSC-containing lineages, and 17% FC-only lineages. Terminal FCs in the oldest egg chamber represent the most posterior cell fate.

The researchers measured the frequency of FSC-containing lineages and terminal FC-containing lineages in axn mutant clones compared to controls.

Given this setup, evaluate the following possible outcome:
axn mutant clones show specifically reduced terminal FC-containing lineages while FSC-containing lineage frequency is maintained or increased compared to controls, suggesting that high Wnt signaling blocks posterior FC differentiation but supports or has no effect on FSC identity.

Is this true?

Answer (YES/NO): NO